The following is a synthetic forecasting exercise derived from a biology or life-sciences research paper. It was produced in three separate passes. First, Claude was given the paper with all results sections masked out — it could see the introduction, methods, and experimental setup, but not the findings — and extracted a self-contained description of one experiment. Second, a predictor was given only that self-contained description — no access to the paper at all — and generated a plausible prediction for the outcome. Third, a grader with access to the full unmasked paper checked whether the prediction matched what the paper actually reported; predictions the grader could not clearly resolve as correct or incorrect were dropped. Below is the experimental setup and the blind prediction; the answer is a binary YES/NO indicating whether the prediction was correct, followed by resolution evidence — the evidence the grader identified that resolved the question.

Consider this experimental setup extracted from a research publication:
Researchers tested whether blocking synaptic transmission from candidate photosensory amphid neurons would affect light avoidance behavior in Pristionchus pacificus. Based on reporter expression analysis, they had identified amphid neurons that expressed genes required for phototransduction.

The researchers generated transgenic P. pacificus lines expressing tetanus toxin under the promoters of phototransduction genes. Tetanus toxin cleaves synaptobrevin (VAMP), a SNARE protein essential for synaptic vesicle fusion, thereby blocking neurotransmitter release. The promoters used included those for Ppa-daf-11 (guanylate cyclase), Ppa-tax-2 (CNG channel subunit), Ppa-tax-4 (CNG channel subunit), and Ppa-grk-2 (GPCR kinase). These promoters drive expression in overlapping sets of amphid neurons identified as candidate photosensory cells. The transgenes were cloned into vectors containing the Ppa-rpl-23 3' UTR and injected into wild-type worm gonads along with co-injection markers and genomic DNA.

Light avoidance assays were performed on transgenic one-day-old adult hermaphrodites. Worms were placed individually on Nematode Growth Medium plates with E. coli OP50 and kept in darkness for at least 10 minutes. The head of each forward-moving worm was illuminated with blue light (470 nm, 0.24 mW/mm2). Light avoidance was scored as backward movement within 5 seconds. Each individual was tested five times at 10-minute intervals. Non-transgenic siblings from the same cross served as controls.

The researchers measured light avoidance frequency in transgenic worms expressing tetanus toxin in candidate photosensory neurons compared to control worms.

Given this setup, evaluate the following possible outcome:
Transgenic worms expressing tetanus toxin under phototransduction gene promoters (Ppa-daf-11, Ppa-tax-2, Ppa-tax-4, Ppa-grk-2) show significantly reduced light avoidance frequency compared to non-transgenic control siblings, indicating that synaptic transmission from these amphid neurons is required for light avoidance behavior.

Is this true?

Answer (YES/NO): NO